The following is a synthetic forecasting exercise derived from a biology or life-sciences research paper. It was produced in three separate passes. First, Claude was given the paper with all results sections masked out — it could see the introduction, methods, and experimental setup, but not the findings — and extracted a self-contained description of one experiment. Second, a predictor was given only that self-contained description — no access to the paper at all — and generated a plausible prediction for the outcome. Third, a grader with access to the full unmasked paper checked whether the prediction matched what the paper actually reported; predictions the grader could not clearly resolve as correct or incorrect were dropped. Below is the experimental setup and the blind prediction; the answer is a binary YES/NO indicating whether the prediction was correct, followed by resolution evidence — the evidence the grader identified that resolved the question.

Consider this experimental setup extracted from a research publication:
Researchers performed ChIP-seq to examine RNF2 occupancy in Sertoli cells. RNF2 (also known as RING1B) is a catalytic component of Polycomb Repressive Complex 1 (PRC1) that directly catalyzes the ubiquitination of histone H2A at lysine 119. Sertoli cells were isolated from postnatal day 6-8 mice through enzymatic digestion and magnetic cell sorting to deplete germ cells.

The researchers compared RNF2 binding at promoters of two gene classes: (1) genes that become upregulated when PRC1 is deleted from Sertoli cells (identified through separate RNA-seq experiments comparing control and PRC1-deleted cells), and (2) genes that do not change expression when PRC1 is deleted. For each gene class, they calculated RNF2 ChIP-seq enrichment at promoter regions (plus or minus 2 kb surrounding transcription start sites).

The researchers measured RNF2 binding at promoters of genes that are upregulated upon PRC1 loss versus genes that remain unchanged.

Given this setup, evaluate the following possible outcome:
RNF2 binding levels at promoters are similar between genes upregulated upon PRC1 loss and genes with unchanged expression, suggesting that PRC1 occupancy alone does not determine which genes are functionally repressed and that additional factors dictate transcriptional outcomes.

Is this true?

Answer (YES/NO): NO